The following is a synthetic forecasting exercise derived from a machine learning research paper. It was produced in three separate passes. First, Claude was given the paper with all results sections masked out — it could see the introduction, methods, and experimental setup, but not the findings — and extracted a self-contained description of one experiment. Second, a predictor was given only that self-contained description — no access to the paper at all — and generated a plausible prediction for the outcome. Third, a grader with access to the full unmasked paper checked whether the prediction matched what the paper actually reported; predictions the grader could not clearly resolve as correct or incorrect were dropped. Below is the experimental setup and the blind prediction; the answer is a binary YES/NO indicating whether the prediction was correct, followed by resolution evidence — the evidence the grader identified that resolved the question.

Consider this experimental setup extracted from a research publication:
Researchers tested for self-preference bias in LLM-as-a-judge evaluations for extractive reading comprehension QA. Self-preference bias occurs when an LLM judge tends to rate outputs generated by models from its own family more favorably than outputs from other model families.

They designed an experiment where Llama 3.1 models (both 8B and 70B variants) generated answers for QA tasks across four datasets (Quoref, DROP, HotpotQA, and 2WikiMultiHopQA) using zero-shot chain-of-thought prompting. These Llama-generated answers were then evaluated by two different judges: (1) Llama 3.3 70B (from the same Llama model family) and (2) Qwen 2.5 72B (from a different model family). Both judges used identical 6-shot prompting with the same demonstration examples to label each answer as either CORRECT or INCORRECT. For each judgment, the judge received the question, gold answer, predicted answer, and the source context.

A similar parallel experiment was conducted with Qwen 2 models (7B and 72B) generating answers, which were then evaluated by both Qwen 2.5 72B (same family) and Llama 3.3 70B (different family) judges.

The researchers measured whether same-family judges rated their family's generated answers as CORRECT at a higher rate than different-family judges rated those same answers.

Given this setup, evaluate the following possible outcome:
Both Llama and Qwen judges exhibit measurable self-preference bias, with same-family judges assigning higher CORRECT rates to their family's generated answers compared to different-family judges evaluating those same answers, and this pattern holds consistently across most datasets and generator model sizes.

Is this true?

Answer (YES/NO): NO